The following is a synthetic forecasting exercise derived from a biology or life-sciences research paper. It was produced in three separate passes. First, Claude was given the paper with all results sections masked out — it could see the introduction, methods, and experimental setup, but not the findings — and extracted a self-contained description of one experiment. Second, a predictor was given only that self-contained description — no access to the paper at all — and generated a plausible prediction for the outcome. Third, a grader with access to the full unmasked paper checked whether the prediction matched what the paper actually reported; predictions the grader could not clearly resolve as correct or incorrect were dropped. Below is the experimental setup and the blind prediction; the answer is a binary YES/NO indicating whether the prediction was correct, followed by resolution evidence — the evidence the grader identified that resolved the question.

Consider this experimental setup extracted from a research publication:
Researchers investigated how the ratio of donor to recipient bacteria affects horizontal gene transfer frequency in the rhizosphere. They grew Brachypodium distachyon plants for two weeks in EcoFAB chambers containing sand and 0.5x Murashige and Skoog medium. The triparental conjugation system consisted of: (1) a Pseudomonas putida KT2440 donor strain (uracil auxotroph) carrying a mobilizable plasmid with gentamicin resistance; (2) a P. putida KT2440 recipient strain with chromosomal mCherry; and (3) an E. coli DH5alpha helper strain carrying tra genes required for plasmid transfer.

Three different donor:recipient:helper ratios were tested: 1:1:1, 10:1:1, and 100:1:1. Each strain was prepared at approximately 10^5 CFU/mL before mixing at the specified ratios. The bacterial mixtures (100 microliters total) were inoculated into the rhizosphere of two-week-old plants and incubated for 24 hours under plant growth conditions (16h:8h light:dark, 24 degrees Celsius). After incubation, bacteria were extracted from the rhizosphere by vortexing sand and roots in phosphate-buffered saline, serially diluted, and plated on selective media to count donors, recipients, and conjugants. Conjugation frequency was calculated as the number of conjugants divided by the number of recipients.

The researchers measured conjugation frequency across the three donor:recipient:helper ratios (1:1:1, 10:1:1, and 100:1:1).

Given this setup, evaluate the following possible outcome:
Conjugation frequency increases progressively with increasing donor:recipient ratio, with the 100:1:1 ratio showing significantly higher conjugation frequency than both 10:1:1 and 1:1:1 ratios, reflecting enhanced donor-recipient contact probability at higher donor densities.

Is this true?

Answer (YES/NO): YES